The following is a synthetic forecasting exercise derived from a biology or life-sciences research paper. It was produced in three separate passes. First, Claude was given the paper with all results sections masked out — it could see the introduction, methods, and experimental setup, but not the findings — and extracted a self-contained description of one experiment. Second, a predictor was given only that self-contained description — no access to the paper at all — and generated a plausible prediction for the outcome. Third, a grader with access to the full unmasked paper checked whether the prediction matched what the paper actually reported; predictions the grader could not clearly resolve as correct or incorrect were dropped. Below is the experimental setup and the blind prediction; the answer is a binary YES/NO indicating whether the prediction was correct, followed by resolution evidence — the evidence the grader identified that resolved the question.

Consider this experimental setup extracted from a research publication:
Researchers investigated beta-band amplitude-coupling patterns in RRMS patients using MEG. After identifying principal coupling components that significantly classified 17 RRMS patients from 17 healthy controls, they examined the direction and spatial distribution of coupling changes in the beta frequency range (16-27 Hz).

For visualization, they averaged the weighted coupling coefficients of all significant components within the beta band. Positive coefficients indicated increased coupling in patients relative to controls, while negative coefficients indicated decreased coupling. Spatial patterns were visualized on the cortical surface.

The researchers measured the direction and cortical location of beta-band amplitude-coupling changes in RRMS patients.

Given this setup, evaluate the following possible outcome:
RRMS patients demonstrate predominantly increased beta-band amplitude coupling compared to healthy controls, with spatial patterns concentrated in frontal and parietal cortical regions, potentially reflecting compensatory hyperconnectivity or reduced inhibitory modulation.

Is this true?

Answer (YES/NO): NO